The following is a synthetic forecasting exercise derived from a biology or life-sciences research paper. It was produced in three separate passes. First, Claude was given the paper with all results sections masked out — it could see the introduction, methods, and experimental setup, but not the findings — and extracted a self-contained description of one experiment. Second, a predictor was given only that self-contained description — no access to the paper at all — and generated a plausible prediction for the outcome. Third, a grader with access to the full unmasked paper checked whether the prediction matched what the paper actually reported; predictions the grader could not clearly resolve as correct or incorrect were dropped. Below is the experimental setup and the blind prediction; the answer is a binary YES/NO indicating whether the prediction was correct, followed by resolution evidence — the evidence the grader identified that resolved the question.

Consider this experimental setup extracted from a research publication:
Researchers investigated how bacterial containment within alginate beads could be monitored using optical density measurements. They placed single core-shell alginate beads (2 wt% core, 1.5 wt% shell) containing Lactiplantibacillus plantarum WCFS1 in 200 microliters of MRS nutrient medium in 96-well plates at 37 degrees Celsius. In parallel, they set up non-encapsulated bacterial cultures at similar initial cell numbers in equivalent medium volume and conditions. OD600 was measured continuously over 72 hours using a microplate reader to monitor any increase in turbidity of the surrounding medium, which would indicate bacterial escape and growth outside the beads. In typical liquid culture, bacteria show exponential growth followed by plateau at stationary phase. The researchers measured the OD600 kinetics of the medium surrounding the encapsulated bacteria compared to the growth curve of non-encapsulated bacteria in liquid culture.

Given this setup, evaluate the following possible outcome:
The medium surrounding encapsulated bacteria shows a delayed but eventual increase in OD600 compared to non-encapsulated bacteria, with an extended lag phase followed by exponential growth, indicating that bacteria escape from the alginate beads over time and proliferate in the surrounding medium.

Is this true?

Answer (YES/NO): NO